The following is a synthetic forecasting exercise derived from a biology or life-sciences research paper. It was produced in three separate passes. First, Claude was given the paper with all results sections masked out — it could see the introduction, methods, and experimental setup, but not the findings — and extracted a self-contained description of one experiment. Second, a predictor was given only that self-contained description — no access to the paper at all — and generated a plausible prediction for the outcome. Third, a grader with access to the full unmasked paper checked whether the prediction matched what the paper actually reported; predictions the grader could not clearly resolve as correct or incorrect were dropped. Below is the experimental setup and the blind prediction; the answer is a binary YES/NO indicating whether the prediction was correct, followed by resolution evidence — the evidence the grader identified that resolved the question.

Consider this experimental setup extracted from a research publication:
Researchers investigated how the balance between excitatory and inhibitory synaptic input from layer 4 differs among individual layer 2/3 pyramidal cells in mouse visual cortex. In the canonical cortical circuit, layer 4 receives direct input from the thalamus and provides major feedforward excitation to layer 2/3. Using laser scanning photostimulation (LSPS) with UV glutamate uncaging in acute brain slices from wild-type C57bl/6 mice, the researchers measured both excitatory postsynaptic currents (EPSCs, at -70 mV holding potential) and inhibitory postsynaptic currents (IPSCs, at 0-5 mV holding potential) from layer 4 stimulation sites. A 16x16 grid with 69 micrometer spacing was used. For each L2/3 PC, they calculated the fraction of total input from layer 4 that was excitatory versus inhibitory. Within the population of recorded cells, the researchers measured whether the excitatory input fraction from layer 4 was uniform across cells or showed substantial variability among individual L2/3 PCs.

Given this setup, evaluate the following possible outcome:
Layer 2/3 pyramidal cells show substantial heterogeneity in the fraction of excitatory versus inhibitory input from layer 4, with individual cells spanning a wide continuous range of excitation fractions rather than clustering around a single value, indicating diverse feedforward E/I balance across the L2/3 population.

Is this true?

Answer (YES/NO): YES